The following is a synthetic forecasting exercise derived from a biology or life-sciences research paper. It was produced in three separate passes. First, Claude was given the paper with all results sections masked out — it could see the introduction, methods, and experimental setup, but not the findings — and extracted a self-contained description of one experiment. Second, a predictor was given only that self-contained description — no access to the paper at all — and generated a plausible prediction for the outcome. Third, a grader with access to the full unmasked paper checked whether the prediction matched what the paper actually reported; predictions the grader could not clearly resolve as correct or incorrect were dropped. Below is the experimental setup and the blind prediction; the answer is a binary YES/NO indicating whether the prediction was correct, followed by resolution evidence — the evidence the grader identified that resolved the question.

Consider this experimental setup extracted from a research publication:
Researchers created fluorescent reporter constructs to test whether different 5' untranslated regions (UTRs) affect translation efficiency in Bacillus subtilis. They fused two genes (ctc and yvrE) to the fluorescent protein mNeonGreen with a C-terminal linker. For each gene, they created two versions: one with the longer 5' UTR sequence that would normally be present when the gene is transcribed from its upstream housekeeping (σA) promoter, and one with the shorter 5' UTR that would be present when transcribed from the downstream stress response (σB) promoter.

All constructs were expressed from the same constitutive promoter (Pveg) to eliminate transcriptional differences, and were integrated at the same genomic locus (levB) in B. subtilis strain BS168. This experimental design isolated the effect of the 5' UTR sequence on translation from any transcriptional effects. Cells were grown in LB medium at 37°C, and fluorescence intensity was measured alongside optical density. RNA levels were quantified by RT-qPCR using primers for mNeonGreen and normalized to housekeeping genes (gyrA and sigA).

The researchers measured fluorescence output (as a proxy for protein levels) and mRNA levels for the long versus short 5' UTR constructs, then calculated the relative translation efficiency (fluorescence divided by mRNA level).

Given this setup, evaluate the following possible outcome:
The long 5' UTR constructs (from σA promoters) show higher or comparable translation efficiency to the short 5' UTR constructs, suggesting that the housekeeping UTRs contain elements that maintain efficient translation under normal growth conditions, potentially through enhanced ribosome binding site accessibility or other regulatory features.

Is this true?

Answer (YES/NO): NO